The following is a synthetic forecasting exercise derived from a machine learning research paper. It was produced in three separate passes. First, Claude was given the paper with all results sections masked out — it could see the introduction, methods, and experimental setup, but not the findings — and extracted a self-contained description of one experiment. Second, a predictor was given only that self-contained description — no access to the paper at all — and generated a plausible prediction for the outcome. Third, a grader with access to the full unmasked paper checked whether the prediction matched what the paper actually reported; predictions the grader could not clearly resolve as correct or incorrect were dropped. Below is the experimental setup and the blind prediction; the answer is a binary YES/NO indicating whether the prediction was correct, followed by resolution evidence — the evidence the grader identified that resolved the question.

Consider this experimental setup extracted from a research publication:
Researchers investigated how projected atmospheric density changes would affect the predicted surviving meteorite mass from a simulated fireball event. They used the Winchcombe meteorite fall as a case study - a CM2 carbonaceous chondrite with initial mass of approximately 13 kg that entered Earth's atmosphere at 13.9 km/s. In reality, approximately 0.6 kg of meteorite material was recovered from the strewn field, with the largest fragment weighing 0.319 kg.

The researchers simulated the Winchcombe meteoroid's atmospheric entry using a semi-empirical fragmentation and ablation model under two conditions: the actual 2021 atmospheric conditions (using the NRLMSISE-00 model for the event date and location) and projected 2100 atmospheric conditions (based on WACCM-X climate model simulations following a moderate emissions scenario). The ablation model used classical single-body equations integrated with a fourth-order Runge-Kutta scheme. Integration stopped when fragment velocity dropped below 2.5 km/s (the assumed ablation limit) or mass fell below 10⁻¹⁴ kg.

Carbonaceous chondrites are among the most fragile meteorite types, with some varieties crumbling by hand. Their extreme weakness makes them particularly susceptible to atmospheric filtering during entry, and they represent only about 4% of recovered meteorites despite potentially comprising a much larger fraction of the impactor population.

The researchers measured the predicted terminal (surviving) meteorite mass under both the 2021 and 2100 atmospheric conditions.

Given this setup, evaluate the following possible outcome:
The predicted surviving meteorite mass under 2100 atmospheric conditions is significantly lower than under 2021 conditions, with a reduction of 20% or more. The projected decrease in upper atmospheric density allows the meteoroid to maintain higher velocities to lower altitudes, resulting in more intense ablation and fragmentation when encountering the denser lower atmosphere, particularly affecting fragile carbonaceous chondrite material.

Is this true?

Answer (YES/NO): NO